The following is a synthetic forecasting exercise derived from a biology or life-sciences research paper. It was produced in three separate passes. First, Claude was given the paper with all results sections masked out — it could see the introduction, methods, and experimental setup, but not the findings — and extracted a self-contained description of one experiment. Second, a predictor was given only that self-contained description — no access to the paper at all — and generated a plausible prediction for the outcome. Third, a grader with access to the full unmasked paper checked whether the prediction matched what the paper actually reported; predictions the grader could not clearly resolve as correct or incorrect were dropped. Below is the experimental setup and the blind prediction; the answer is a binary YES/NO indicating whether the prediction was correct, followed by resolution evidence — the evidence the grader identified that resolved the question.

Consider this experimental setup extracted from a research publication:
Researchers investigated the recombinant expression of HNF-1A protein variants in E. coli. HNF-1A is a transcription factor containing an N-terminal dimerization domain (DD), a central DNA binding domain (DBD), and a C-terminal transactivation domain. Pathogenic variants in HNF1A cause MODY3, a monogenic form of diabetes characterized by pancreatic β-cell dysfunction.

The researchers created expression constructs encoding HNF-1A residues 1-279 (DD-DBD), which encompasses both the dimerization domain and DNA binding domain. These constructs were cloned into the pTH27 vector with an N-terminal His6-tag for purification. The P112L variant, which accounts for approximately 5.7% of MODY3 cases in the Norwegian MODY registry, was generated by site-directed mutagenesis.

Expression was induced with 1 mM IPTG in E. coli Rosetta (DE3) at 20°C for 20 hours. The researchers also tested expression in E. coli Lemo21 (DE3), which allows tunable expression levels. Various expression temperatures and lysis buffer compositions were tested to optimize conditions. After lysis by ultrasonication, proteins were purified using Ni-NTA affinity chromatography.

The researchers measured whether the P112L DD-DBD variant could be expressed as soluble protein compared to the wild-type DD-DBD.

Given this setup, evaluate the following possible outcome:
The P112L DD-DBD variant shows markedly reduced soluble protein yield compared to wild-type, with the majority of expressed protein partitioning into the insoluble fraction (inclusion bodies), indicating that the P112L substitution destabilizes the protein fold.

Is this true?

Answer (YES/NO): YES